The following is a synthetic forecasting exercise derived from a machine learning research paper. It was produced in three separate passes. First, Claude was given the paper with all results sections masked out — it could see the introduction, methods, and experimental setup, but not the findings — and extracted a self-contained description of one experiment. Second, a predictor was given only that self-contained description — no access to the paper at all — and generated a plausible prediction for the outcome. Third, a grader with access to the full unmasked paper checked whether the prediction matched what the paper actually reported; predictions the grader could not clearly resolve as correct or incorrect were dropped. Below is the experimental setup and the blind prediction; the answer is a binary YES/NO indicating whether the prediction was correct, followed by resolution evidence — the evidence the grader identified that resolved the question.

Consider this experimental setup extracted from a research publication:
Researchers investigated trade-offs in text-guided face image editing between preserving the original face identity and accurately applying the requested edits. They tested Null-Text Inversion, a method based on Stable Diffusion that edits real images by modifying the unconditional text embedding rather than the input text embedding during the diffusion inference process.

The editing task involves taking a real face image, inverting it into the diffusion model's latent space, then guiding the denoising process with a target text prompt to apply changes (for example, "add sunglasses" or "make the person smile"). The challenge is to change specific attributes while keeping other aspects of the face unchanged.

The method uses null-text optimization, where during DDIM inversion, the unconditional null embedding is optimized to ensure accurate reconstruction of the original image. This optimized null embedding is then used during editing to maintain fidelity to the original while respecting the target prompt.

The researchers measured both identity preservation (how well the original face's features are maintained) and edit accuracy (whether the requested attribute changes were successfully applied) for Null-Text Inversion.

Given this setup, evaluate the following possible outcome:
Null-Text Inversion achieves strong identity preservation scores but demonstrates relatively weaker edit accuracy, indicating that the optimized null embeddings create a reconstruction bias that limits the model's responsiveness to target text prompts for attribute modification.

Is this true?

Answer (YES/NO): YES